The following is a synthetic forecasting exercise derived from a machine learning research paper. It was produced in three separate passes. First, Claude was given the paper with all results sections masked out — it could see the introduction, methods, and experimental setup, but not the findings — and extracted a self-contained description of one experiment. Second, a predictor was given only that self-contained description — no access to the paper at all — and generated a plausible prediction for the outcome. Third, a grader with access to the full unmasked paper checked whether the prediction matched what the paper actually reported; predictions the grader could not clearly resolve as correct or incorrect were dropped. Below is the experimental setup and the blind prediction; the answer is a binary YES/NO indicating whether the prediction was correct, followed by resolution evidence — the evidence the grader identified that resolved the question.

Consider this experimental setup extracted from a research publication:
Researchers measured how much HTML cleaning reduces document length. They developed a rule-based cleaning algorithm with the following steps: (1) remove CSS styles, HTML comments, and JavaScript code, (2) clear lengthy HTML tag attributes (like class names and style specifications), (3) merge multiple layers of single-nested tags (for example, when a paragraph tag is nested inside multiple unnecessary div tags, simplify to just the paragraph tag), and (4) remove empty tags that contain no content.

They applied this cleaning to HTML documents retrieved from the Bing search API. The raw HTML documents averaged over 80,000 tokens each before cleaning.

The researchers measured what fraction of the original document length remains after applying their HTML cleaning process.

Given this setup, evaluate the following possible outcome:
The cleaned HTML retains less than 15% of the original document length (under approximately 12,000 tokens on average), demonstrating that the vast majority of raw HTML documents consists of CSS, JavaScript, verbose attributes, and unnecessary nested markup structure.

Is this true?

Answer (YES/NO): YES